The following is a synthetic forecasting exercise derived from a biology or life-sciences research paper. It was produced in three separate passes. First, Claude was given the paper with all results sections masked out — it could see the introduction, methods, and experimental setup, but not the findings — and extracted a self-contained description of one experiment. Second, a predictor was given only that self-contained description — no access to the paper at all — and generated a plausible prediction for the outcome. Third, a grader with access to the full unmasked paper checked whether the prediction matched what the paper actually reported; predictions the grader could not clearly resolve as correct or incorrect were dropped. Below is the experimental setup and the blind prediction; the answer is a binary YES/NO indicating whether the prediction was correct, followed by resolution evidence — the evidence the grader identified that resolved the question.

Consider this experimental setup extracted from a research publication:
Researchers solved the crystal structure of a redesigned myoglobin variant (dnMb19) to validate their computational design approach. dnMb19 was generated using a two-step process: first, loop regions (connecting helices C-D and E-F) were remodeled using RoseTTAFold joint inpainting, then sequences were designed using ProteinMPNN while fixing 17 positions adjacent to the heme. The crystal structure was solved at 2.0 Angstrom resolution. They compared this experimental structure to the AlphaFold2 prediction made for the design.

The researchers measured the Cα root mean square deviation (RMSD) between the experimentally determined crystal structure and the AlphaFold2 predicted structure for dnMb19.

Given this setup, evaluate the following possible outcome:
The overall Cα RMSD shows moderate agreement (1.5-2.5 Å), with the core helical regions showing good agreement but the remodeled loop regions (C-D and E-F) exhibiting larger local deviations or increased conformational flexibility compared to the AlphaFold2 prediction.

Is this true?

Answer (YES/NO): NO